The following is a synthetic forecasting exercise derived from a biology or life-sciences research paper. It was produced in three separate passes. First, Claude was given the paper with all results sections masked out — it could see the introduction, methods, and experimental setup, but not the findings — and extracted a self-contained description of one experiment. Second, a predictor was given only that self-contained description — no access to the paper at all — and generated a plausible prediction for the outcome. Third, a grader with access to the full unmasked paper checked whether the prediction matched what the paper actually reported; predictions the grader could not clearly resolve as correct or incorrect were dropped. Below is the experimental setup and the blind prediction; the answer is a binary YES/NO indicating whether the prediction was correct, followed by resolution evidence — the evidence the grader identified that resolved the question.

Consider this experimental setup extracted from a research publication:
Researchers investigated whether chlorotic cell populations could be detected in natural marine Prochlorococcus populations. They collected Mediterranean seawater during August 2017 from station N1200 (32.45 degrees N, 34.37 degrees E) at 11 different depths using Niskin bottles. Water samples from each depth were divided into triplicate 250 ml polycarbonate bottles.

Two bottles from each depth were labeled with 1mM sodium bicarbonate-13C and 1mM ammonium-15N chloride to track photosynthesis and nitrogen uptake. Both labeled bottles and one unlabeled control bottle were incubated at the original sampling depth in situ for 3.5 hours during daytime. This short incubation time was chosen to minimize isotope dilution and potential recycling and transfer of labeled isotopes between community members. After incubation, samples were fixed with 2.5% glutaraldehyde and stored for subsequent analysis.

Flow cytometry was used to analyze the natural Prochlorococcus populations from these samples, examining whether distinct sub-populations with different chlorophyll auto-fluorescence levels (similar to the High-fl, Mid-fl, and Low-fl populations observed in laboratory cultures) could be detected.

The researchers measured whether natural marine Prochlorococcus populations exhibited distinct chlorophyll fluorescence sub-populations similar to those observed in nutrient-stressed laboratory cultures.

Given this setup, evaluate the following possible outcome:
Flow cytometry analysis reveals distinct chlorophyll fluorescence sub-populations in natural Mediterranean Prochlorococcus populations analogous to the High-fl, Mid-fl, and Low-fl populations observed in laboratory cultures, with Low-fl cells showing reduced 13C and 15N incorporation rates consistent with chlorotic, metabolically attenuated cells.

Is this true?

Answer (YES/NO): NO